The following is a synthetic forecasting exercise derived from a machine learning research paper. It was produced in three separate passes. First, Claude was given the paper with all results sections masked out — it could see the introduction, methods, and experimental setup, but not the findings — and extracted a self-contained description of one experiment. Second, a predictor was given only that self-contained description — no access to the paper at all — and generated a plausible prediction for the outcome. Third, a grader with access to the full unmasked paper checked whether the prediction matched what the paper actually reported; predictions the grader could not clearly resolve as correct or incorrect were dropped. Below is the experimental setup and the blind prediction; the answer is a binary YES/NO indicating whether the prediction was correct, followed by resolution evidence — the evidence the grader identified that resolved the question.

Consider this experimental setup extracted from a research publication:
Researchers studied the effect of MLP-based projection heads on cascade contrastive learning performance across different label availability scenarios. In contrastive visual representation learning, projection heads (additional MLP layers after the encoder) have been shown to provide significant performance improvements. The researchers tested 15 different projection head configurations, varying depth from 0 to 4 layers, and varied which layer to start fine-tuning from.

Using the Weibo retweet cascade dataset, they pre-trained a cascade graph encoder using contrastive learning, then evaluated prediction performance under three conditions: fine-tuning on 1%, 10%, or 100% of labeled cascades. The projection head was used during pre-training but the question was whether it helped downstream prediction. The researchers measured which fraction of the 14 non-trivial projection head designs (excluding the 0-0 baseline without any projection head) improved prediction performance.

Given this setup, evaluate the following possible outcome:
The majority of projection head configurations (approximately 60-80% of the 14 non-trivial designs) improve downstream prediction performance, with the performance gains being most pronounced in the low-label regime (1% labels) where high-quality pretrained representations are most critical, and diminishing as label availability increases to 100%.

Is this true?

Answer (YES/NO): NO